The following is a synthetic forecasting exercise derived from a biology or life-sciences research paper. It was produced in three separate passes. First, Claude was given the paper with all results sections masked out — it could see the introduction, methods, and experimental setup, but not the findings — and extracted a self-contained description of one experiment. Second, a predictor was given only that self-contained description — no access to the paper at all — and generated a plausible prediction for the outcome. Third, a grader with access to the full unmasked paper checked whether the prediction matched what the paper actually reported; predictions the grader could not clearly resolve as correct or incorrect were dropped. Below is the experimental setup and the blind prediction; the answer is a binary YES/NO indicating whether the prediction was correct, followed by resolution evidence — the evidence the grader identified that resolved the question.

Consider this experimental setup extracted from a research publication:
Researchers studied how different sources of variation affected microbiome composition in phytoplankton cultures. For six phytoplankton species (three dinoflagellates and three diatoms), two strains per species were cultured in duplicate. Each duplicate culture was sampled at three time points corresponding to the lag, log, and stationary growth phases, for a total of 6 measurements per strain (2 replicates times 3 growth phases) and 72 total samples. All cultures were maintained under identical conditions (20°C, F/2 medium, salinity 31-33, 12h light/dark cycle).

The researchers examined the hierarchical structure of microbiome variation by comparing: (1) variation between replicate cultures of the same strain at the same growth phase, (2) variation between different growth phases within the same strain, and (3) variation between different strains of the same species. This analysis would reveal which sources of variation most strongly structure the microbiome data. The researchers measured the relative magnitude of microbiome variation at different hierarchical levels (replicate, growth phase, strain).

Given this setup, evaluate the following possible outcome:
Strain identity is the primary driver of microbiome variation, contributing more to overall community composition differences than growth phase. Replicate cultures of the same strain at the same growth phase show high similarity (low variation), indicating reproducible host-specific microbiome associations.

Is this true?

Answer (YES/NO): NO